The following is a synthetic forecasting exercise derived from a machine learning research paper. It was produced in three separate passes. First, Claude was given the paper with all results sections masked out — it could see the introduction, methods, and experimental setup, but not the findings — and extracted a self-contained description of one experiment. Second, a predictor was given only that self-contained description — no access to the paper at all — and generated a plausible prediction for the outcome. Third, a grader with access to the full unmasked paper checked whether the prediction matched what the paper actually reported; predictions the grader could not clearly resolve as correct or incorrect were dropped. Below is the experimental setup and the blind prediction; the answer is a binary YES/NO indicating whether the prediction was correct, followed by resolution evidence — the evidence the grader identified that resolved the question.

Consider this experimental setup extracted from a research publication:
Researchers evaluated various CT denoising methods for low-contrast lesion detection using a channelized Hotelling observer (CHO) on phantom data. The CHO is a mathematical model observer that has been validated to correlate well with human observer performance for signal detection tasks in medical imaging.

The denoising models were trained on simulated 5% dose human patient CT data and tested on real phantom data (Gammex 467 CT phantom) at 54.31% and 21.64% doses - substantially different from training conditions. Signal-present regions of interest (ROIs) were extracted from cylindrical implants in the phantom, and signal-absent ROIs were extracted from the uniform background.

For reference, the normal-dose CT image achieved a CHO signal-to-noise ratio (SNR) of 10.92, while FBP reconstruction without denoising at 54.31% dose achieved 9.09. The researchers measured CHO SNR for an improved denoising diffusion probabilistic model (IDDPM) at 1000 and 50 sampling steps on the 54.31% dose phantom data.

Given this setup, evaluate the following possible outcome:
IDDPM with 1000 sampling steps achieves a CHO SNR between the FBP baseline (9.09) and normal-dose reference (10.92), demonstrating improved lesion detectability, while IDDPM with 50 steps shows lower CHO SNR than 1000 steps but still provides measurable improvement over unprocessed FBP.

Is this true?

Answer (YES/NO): NO